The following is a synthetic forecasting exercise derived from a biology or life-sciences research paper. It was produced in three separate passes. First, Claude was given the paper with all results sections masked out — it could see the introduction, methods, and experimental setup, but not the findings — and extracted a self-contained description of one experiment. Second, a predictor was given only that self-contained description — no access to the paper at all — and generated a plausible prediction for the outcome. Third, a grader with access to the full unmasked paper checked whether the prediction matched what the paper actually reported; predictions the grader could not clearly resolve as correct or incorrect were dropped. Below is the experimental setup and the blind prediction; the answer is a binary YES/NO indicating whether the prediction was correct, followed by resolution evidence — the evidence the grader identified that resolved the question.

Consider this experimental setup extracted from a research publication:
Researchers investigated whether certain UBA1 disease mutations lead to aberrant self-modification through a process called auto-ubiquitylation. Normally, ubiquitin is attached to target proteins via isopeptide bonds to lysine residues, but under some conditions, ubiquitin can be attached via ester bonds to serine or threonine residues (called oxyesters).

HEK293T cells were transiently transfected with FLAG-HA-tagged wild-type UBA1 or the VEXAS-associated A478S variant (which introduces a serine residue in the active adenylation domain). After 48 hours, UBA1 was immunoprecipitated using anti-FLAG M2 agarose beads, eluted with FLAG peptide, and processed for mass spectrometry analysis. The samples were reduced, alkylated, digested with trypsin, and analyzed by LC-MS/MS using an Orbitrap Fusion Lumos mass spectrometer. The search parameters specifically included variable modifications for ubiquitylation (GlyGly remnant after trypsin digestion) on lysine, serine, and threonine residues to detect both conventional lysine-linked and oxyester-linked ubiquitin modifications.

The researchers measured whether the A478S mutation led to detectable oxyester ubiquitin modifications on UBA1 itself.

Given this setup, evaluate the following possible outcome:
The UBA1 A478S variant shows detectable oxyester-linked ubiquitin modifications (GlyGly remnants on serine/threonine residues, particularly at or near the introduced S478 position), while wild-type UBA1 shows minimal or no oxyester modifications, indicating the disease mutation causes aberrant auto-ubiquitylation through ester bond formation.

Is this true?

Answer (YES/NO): YES